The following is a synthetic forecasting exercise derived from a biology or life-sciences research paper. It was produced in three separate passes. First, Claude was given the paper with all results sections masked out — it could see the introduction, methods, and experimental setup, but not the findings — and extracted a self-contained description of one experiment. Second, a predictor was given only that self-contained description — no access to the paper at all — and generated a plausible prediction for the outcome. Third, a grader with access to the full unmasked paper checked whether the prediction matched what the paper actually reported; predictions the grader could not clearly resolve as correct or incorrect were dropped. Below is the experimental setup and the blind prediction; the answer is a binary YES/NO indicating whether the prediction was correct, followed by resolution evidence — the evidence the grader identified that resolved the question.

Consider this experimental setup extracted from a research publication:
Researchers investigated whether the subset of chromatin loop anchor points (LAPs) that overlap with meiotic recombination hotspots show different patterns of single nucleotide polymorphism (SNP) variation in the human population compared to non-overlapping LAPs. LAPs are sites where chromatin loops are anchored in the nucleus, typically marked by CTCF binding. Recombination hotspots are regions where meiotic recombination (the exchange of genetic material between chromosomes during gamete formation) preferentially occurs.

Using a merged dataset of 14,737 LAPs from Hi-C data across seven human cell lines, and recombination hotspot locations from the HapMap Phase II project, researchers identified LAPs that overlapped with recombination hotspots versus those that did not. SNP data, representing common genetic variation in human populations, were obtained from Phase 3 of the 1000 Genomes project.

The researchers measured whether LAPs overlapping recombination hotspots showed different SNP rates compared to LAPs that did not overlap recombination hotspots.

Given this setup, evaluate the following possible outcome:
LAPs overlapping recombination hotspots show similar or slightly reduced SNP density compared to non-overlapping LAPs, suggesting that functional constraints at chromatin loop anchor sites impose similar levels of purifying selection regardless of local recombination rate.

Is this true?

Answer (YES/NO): NO